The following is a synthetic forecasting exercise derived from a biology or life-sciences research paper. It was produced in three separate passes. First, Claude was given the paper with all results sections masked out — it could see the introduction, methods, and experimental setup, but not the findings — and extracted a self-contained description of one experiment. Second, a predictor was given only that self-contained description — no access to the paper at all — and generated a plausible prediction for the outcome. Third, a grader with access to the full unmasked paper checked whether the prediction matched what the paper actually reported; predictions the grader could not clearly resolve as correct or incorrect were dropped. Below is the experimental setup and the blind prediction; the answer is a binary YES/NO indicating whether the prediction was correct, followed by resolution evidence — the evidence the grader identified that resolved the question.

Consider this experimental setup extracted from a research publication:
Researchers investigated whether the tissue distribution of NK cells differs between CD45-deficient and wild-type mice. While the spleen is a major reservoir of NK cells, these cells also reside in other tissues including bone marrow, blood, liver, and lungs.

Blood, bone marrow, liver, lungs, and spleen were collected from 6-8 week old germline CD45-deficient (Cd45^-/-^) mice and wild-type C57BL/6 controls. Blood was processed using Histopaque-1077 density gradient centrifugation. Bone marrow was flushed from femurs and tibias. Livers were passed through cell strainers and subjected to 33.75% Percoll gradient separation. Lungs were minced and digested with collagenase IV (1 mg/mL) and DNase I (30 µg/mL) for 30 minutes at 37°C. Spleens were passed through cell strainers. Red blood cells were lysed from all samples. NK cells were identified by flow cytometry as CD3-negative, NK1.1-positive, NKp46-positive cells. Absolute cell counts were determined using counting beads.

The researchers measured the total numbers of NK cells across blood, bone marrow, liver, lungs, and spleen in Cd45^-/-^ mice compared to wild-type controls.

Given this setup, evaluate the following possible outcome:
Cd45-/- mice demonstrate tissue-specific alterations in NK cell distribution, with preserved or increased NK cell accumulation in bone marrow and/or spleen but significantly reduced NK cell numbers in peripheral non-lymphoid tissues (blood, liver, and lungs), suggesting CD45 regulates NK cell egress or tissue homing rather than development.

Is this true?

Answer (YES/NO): NO